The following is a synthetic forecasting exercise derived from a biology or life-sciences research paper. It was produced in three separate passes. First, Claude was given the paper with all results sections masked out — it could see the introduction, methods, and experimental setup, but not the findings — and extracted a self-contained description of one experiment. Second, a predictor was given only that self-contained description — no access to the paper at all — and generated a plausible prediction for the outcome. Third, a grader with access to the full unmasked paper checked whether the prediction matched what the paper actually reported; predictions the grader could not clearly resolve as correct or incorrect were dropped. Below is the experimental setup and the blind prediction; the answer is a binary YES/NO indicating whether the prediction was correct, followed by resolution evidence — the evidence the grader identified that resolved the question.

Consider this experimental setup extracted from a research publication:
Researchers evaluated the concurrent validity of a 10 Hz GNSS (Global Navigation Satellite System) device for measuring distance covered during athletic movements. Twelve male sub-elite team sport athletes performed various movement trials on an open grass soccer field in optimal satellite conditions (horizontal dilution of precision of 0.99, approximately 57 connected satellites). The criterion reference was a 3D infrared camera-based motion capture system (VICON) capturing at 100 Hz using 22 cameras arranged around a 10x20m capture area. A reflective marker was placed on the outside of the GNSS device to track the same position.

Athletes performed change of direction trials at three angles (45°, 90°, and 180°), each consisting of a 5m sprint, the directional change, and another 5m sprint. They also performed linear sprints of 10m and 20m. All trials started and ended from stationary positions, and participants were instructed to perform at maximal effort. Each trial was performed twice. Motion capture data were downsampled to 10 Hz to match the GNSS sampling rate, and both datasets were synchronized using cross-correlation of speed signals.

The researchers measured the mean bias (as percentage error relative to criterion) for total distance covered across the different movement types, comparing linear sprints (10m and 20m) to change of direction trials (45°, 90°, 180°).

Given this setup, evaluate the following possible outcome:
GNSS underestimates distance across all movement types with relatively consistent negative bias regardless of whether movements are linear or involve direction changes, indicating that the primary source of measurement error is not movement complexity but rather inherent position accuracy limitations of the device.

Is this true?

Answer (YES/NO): YES